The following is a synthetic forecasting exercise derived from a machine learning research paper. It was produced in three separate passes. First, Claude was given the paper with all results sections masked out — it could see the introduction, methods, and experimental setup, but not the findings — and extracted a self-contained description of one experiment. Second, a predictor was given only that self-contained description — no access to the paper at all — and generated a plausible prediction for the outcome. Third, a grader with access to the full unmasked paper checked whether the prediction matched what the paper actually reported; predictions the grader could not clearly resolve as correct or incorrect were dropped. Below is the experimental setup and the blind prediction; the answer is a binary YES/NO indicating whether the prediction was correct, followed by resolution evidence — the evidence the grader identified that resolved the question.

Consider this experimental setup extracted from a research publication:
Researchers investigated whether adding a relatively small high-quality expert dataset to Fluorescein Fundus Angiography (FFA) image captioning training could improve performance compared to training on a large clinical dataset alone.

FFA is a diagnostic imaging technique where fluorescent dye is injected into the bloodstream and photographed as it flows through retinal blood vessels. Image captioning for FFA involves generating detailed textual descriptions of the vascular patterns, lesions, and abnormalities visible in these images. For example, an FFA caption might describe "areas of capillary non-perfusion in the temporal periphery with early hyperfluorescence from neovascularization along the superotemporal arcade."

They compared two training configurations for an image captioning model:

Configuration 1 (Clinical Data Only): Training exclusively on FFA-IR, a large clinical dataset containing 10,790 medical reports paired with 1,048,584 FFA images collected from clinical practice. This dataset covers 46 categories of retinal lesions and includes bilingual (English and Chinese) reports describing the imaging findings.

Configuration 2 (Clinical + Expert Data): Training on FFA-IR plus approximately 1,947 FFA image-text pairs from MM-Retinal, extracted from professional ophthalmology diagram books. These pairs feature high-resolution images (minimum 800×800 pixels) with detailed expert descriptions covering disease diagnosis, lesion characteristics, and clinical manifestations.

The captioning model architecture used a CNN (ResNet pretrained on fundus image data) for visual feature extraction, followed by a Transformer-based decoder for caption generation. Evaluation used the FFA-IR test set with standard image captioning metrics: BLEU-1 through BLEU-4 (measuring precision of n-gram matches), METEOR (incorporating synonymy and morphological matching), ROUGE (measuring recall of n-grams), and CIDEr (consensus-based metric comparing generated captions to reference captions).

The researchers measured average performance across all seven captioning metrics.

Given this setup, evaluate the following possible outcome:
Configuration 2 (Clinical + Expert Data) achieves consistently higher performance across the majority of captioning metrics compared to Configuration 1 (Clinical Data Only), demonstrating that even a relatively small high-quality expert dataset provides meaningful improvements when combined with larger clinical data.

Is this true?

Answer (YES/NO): YES